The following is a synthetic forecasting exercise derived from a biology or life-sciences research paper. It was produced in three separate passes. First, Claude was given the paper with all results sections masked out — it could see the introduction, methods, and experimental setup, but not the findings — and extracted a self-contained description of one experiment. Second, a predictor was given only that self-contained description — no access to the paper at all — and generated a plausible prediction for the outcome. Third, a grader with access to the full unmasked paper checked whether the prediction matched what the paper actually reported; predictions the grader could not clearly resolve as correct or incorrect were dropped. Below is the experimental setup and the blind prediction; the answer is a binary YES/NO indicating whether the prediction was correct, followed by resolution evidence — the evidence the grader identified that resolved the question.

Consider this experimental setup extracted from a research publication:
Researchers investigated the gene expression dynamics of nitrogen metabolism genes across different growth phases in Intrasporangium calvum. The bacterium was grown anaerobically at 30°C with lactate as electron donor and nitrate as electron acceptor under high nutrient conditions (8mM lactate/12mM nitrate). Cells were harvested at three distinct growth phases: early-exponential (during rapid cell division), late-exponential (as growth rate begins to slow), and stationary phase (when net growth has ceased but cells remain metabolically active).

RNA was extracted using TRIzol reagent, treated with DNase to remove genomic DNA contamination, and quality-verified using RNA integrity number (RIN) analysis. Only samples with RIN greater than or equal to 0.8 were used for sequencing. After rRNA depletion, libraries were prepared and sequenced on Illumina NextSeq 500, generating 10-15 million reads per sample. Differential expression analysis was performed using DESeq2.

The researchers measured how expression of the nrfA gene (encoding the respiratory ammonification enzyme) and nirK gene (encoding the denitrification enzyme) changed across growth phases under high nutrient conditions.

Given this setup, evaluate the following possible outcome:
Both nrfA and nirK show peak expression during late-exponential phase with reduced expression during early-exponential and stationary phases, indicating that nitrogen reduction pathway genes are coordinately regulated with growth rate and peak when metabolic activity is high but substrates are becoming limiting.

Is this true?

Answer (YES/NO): NO